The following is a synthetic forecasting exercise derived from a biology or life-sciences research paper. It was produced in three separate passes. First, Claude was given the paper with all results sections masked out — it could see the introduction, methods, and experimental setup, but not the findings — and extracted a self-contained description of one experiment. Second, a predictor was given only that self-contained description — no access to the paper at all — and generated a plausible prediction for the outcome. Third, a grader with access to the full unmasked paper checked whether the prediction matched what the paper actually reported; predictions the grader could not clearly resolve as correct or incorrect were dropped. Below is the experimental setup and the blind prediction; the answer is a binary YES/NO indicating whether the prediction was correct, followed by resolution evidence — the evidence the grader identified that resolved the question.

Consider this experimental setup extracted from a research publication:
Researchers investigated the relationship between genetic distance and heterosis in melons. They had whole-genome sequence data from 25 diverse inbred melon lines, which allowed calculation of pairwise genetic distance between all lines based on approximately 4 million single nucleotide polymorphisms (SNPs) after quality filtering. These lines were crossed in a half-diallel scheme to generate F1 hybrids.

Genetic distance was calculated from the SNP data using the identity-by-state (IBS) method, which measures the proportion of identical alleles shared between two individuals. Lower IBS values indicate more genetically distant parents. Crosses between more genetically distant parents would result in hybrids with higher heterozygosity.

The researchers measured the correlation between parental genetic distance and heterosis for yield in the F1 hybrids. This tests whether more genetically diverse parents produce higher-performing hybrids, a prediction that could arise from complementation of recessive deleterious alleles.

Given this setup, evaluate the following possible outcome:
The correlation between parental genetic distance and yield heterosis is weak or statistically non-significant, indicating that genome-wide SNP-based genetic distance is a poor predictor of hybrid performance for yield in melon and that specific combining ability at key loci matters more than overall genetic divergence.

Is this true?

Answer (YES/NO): YES